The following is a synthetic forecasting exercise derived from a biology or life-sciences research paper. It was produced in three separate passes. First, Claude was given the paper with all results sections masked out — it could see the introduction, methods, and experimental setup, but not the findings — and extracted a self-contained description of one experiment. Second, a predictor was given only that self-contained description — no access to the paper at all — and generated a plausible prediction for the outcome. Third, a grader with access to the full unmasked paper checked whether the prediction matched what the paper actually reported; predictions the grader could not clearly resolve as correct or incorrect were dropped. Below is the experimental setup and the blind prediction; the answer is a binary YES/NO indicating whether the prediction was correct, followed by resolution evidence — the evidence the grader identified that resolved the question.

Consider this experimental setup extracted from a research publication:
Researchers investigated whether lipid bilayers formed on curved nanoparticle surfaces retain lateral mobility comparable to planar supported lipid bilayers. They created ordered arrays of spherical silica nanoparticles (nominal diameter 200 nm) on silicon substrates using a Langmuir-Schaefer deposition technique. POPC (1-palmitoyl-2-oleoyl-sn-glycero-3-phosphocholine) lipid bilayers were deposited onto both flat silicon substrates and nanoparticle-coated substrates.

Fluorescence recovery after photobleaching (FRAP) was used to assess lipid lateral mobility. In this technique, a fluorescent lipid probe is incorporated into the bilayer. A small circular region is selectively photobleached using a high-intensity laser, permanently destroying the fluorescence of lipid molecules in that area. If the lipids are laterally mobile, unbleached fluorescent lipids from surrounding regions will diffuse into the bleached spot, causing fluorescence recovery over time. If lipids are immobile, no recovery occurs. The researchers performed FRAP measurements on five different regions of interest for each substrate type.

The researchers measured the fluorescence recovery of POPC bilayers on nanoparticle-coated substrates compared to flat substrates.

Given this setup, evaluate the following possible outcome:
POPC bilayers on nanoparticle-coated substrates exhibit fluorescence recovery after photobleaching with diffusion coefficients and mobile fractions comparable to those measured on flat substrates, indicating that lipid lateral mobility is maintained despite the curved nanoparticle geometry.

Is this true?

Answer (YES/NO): NO